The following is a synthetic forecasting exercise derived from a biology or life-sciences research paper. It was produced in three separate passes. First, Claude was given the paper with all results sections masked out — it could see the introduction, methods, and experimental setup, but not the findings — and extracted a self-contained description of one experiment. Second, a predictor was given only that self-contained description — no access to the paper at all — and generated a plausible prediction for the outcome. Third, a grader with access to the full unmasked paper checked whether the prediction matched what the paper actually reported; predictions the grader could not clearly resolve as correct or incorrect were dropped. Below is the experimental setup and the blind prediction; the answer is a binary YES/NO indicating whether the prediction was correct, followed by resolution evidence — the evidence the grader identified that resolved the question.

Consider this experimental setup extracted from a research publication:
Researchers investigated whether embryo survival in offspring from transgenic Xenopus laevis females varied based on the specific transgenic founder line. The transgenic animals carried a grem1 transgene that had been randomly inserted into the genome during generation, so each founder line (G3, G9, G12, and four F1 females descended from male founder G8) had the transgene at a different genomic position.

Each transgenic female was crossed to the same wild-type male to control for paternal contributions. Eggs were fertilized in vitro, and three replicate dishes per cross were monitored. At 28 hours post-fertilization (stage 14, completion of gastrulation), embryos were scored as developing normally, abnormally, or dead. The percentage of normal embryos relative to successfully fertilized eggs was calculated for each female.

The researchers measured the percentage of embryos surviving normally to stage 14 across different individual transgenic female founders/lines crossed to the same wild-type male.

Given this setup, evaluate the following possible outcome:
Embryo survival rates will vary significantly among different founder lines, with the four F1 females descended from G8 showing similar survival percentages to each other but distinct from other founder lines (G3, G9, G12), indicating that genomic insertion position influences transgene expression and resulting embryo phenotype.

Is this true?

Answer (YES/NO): NO